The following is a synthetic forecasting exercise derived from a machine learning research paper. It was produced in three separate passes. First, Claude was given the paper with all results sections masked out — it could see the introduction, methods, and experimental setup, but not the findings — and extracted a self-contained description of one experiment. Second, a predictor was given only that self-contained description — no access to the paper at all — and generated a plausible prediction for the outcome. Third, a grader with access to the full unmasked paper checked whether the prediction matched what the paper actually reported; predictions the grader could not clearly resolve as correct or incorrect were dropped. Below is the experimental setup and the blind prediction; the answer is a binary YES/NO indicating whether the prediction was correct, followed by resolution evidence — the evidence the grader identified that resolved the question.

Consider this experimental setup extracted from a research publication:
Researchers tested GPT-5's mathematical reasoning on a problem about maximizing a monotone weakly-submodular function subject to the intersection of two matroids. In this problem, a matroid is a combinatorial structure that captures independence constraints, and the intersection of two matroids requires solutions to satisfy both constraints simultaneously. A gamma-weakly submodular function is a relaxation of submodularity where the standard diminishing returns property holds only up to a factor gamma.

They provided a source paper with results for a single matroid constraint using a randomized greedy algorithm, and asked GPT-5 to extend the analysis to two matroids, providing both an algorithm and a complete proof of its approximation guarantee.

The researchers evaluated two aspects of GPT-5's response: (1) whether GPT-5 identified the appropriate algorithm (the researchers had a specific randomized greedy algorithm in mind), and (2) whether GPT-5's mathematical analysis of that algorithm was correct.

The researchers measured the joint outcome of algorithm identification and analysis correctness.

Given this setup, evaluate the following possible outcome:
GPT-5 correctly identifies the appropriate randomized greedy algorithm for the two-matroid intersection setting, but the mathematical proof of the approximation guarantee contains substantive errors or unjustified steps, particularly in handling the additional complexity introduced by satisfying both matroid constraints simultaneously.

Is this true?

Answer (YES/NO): YES